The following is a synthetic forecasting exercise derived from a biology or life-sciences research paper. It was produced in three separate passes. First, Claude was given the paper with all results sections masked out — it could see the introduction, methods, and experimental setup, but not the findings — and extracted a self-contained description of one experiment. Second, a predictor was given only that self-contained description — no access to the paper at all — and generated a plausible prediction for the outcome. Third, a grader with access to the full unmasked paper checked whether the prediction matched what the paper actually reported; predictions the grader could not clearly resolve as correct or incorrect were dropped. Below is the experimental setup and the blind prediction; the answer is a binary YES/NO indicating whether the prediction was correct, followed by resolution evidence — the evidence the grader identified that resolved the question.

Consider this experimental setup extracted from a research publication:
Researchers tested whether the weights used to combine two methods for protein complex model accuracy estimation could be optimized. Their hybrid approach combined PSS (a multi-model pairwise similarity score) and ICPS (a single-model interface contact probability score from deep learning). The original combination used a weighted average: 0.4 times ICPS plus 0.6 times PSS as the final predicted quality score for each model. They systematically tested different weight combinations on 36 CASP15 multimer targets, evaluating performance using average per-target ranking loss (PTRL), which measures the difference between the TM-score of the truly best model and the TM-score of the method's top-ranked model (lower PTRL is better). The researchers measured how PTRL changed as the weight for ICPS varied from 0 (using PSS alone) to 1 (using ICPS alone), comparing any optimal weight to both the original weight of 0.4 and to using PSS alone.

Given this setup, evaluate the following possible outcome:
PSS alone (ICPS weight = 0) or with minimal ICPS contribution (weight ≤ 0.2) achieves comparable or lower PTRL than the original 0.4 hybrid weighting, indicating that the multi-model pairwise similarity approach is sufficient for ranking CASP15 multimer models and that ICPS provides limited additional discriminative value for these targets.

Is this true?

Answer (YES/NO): NO